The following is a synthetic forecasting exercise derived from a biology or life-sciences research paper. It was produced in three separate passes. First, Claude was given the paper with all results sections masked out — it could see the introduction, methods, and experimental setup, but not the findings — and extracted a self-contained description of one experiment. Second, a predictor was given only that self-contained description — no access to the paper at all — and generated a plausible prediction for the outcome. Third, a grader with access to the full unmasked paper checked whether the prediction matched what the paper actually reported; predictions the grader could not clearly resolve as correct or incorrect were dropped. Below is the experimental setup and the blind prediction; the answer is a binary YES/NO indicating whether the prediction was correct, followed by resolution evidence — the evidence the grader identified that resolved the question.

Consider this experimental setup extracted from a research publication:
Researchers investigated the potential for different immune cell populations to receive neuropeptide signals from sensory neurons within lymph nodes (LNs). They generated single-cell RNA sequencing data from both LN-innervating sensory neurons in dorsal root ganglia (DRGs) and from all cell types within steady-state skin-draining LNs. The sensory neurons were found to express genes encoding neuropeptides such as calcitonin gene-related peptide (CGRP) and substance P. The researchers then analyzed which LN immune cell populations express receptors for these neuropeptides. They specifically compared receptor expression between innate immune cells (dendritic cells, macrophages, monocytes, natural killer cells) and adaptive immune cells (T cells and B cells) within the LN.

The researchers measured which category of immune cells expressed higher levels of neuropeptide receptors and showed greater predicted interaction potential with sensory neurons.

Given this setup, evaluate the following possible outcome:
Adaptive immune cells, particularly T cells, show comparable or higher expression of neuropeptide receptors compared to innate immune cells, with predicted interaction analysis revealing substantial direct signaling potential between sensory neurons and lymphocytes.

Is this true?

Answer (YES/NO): NO